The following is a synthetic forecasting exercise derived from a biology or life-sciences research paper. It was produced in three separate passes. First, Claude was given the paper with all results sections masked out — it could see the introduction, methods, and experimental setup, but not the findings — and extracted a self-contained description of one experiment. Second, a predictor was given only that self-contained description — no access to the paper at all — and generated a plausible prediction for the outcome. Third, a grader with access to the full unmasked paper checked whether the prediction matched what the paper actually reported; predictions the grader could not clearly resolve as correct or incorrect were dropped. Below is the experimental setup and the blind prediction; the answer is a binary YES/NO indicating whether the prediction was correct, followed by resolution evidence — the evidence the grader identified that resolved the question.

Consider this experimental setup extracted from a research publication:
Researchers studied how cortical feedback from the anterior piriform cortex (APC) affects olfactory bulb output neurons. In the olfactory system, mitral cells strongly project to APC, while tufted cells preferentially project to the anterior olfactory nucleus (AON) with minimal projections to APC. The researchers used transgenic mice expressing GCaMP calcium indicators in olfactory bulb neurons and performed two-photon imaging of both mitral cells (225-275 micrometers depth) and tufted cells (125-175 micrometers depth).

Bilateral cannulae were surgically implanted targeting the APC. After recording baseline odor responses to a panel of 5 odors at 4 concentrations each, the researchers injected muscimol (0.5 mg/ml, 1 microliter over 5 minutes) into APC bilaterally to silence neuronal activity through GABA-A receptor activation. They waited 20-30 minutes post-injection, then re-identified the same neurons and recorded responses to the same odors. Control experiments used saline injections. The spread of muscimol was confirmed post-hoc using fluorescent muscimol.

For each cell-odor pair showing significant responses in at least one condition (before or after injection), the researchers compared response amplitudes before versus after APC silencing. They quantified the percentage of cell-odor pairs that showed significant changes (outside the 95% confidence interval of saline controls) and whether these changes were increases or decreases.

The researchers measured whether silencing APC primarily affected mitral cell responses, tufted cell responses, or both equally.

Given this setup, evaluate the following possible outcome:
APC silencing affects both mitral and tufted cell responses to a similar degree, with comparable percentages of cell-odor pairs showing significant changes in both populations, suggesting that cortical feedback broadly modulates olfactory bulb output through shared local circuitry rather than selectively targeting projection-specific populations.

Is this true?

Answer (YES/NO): NO